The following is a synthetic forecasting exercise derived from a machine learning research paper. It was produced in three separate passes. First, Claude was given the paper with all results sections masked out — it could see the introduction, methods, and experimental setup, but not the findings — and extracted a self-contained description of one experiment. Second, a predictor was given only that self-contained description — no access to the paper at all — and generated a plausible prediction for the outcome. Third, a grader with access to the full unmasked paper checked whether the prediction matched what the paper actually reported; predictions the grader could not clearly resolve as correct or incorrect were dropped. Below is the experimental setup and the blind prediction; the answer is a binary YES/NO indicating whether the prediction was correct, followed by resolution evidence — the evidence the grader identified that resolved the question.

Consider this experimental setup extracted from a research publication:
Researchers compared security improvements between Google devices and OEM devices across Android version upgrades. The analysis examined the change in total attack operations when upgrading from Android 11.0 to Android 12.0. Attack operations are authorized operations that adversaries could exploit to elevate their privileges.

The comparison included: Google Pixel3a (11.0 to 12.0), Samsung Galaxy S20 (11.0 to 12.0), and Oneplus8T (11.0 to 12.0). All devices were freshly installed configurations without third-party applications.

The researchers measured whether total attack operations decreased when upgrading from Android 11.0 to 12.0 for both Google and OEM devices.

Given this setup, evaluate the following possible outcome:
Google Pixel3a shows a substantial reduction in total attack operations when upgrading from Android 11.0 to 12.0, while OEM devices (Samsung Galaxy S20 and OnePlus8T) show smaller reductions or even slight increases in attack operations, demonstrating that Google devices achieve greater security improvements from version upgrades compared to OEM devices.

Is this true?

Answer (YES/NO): NO